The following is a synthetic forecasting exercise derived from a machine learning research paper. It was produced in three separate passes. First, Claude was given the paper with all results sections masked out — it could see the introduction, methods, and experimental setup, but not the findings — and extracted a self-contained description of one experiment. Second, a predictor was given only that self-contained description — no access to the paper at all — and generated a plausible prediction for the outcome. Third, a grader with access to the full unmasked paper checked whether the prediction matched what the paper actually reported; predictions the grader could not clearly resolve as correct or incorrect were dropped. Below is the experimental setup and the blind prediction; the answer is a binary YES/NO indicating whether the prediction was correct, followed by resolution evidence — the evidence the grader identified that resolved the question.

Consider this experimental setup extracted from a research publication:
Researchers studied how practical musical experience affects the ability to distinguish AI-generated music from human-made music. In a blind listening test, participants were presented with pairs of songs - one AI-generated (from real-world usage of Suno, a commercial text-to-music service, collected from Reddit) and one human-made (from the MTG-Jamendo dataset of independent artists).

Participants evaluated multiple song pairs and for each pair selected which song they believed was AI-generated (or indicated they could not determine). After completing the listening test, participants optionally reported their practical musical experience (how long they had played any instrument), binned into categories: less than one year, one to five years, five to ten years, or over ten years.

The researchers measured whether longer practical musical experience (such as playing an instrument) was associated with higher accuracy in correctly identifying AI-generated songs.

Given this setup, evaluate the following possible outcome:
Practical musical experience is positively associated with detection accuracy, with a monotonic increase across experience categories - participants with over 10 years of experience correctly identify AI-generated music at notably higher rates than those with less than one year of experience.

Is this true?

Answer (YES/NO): YES